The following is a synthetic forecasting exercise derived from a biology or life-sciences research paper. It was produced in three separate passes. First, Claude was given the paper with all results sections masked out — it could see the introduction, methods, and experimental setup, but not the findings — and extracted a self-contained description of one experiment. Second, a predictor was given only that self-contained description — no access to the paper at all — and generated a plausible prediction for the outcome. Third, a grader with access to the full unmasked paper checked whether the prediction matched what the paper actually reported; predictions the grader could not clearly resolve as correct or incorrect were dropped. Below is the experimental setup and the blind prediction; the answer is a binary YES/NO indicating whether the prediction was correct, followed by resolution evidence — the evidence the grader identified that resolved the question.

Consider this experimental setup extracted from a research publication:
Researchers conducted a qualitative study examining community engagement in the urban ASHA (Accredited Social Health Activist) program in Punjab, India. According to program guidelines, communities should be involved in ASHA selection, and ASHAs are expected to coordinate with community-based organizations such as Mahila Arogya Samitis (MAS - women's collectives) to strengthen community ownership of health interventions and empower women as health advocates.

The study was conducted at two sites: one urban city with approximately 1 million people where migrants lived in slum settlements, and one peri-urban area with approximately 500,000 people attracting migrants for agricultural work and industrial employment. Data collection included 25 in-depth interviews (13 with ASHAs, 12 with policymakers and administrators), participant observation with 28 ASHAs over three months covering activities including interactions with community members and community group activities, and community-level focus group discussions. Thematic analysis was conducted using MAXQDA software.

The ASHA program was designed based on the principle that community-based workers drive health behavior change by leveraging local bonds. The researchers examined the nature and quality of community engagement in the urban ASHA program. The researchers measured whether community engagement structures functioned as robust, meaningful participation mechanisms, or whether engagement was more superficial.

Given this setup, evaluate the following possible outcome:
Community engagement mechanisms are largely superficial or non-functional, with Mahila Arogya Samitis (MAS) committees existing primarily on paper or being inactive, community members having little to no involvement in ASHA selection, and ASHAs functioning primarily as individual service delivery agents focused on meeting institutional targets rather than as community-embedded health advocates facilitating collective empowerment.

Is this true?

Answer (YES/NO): NO